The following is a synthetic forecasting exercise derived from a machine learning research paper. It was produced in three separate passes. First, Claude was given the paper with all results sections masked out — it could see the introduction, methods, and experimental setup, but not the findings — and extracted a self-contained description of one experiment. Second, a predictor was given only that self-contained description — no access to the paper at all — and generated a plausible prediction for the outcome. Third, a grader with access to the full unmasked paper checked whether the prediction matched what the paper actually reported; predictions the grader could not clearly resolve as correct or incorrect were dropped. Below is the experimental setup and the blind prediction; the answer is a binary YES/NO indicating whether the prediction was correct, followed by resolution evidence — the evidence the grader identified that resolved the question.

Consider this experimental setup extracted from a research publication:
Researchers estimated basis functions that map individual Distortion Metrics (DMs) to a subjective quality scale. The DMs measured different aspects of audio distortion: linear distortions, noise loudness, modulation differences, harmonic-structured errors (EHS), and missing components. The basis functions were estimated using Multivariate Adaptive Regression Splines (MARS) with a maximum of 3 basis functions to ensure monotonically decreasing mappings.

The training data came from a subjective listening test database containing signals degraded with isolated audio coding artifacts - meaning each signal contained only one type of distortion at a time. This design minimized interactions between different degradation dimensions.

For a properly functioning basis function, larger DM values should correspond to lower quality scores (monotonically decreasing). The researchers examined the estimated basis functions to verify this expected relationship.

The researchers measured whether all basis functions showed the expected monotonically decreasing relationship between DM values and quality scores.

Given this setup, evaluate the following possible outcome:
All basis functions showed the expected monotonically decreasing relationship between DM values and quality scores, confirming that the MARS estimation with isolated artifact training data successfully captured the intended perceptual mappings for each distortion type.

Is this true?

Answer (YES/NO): NO